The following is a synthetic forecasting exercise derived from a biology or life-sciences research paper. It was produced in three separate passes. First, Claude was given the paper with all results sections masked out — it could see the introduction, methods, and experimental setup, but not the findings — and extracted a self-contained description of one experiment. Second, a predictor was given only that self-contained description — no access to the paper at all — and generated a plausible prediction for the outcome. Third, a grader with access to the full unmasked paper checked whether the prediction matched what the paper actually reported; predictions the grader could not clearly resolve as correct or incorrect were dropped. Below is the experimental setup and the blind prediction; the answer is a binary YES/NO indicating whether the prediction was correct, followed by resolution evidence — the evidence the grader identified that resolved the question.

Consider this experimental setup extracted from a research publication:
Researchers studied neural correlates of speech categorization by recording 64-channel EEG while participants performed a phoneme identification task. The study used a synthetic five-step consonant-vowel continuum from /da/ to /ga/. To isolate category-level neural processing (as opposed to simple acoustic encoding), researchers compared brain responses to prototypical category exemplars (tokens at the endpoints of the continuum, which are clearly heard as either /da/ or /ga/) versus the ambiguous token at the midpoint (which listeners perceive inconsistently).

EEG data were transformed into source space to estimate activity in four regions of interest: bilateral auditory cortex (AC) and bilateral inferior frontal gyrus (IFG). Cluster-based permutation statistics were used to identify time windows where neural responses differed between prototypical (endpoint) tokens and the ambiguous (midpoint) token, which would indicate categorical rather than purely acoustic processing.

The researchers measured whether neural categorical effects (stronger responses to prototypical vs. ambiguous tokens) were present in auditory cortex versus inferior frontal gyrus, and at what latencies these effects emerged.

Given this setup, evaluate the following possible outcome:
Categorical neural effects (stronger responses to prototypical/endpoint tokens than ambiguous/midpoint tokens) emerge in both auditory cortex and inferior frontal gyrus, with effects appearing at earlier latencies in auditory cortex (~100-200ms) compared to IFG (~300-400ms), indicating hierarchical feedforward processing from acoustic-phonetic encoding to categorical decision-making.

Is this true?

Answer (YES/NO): NO